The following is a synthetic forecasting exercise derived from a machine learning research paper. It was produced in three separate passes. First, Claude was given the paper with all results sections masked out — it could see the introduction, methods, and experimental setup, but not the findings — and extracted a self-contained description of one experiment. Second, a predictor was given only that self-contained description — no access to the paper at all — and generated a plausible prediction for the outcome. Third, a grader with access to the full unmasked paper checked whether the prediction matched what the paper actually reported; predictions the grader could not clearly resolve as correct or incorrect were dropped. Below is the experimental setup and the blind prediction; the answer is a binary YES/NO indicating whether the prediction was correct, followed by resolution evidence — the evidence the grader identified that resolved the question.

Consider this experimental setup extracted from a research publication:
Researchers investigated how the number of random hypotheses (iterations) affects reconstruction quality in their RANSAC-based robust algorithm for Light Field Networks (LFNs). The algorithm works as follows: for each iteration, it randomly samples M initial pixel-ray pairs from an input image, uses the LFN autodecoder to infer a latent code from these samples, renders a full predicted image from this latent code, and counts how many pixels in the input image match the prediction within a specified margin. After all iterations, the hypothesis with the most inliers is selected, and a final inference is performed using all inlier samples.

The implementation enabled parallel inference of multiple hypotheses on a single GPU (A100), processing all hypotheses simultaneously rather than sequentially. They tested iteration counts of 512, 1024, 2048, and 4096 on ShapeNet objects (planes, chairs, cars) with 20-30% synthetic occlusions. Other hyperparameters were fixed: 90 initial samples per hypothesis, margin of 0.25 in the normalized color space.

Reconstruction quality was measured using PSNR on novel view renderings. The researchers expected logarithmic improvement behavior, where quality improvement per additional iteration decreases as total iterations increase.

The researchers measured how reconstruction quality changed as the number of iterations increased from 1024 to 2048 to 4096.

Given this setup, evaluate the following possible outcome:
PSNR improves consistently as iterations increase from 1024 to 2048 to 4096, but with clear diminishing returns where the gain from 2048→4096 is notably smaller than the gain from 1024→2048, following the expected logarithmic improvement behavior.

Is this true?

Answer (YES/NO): NO